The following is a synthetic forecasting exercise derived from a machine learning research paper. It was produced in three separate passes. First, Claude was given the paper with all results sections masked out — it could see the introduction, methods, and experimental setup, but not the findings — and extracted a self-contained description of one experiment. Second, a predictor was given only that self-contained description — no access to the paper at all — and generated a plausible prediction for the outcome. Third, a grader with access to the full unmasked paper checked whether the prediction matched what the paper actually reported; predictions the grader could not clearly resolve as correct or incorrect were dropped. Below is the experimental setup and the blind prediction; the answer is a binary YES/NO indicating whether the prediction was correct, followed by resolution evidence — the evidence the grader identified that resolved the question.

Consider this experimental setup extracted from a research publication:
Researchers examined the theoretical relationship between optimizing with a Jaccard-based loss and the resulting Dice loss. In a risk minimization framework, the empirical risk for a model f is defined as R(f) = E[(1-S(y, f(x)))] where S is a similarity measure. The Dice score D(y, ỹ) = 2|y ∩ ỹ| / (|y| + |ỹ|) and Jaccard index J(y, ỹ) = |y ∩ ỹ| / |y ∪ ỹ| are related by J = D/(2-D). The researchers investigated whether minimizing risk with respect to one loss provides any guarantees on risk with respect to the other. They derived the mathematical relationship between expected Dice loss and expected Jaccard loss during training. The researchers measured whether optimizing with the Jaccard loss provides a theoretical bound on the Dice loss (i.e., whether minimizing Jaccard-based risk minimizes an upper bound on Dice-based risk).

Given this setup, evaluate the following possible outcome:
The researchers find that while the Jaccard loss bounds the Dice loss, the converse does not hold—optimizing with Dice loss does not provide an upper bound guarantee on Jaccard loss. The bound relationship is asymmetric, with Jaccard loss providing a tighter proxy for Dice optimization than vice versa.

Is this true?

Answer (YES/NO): NO